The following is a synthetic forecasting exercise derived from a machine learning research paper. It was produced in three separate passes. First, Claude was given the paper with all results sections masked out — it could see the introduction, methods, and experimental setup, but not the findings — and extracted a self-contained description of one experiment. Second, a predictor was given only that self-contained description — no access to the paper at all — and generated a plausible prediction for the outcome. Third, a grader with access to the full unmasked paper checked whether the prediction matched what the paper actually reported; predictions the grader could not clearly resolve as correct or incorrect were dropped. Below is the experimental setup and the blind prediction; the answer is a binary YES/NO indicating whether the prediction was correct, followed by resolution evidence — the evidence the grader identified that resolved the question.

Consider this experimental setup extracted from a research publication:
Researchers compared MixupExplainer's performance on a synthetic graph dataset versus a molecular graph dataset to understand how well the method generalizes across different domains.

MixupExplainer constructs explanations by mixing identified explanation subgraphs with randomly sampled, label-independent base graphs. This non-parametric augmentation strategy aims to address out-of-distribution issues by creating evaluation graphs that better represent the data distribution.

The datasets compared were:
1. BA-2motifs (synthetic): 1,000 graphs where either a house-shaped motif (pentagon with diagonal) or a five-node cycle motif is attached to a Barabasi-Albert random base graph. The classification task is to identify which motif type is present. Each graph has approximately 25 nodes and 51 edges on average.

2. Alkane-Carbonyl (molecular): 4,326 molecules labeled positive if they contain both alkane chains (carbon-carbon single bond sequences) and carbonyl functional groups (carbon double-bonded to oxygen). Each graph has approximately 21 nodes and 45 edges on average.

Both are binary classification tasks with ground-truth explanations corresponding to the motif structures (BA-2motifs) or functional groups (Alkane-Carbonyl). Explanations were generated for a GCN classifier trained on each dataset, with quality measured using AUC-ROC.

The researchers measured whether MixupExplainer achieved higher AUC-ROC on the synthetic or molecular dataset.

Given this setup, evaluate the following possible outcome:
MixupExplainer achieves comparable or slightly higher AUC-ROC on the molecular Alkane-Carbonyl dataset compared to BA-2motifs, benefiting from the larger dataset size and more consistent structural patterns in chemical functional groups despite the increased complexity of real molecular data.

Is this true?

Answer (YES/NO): NO